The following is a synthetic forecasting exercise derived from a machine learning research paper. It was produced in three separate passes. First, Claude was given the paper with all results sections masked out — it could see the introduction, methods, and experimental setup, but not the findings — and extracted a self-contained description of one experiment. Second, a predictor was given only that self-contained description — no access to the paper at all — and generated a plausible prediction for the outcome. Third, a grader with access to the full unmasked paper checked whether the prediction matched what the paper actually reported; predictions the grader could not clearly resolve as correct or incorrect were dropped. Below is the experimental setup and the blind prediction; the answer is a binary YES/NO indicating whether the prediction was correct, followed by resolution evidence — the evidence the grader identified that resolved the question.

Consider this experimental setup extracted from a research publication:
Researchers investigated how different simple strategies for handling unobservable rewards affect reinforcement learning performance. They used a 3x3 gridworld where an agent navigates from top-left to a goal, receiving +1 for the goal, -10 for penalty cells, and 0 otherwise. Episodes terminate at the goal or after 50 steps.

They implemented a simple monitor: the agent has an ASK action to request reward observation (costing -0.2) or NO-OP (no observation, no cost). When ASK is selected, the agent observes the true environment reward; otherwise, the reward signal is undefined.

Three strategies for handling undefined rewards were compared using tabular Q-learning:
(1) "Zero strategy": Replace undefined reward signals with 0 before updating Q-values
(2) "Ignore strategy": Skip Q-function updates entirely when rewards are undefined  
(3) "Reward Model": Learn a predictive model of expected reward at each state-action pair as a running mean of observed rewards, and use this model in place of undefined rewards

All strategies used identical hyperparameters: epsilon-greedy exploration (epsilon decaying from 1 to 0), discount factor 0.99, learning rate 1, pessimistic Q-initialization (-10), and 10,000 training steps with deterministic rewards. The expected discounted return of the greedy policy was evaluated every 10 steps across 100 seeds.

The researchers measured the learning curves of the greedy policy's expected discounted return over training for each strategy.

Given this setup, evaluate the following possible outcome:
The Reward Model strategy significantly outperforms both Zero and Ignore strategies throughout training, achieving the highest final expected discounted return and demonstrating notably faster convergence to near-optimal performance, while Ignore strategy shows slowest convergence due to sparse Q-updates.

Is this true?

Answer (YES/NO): NO